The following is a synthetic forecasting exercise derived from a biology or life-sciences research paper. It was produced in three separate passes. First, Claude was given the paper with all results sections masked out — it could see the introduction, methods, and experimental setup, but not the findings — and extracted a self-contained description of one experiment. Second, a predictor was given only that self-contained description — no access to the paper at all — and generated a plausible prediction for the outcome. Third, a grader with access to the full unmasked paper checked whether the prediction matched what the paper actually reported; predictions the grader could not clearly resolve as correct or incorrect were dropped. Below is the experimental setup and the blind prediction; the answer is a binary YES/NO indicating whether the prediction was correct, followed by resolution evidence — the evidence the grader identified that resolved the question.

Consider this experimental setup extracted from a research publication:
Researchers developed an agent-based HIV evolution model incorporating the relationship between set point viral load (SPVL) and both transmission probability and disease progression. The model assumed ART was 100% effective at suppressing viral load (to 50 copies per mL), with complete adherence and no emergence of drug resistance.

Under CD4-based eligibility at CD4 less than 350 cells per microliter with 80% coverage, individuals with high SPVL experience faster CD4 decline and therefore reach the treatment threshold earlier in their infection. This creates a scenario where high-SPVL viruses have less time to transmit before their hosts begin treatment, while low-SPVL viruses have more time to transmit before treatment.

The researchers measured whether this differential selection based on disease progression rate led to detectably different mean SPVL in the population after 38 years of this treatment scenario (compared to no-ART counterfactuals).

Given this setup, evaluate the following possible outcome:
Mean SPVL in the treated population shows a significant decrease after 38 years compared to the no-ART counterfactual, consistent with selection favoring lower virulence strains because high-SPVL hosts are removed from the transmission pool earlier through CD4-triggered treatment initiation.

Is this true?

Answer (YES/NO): NO